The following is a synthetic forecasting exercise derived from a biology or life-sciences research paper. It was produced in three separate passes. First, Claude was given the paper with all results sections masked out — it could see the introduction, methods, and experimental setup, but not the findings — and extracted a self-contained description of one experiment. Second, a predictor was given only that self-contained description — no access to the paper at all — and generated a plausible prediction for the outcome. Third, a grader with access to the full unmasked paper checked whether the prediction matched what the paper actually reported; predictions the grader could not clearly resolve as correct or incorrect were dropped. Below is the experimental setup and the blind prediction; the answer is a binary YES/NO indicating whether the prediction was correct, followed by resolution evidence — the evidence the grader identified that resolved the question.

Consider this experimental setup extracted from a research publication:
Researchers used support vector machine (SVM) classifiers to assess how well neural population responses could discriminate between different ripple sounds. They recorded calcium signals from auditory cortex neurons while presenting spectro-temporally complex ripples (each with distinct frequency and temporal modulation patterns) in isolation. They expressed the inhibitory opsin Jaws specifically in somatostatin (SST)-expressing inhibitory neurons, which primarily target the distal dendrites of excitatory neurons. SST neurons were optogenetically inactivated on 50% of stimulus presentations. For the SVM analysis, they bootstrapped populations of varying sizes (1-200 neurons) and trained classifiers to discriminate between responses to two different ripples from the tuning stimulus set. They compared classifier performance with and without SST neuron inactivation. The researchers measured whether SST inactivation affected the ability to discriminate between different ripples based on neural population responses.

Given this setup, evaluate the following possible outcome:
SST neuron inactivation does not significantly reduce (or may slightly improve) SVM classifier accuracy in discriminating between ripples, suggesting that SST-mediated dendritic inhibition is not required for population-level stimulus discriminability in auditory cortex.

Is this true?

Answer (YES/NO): YES